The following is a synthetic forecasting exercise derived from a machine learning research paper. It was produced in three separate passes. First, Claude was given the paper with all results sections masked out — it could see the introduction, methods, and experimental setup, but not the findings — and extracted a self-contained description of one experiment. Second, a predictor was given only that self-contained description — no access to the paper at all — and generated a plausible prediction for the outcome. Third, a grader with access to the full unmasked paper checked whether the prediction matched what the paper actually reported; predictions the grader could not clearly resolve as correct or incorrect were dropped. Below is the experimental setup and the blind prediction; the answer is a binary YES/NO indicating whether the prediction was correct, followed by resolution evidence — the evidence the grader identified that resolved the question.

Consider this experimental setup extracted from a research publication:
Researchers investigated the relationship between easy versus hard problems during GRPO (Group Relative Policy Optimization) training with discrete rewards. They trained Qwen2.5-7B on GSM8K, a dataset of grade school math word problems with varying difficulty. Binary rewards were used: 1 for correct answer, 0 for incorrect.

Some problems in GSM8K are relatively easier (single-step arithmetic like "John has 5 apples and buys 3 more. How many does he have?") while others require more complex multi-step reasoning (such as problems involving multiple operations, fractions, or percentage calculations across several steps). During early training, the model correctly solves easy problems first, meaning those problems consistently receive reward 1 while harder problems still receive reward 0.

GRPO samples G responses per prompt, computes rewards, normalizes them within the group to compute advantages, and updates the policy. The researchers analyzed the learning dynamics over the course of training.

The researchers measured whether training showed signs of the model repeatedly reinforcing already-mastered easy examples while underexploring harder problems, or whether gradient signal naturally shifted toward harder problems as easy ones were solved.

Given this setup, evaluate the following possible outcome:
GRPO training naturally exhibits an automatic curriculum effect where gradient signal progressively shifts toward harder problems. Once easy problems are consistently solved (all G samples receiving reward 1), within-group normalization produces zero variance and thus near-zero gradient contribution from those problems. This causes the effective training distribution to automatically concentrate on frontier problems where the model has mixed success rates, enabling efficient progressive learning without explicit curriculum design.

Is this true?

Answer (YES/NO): NO